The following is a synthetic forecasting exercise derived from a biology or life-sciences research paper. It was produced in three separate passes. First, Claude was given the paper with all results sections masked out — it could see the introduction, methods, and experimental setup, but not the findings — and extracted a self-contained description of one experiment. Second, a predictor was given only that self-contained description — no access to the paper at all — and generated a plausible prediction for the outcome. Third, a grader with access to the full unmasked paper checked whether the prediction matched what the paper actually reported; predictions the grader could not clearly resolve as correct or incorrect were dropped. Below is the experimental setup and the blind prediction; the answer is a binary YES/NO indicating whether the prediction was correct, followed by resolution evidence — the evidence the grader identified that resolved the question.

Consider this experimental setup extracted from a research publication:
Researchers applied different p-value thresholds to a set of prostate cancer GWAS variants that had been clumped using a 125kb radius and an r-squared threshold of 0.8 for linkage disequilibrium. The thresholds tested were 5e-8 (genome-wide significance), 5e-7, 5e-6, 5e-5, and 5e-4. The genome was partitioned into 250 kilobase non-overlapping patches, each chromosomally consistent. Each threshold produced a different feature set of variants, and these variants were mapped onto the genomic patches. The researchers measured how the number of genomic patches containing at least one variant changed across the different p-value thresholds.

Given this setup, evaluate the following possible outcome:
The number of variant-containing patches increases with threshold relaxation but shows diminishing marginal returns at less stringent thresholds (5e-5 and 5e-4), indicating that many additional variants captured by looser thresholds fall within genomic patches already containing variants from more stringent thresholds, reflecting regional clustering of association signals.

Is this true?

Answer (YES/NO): NO